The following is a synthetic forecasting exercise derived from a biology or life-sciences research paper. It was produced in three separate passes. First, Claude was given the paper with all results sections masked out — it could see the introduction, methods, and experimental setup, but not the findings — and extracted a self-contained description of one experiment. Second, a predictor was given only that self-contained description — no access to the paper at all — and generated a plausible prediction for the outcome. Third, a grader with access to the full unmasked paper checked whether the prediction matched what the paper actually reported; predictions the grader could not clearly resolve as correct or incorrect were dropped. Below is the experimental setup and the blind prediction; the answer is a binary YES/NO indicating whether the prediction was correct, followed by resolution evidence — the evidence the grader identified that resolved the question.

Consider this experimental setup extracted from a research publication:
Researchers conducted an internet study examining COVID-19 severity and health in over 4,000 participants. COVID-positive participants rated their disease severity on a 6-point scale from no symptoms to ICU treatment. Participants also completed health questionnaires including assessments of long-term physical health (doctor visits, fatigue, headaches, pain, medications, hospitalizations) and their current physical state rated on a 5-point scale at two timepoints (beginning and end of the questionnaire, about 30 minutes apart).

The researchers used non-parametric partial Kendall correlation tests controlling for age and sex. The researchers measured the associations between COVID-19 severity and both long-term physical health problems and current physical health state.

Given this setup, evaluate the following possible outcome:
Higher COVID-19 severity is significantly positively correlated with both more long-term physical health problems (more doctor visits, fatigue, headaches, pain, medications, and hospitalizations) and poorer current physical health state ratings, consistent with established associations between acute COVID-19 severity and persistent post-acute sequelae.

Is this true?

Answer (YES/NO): NO